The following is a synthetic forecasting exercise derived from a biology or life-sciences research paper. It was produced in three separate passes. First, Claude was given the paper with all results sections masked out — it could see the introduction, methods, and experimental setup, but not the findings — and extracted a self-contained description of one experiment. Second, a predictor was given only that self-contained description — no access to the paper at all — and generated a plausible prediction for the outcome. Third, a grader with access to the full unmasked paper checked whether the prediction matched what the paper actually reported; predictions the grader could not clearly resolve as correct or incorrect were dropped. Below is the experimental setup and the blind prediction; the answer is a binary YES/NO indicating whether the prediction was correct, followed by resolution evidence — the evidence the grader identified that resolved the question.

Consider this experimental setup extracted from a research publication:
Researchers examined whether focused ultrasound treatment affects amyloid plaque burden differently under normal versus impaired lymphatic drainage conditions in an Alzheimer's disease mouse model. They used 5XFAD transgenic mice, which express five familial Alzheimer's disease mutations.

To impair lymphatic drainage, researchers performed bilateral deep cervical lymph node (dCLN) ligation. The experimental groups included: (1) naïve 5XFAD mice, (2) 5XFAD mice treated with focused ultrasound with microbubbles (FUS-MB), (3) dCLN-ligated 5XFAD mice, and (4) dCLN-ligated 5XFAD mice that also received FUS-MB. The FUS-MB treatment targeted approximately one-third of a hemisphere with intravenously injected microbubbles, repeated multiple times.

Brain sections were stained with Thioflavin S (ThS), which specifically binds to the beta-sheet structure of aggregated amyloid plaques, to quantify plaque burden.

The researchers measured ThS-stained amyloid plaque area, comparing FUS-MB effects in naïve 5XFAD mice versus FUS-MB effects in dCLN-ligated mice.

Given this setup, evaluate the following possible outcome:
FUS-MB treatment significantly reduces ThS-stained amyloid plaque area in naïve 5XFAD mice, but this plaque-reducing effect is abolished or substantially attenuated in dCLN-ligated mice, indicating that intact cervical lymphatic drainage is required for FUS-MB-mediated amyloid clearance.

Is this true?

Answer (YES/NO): NO